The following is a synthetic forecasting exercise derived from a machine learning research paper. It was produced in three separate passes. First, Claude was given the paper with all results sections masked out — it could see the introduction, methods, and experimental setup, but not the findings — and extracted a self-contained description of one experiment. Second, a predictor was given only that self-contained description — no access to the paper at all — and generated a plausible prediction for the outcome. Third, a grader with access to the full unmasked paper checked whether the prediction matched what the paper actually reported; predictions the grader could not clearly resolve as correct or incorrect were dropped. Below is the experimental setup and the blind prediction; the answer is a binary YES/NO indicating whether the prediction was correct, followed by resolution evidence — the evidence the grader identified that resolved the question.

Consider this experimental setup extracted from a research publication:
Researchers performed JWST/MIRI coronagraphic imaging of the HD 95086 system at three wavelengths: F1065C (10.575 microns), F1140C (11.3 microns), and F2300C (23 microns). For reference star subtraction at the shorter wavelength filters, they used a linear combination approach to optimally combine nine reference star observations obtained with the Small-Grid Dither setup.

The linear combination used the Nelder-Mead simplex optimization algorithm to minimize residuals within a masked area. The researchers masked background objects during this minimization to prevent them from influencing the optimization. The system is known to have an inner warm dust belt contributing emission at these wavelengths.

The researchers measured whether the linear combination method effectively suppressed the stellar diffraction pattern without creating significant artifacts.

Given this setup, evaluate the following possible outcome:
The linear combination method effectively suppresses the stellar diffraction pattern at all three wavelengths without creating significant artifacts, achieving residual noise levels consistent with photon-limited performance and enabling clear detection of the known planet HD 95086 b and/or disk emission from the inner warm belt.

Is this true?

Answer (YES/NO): NO